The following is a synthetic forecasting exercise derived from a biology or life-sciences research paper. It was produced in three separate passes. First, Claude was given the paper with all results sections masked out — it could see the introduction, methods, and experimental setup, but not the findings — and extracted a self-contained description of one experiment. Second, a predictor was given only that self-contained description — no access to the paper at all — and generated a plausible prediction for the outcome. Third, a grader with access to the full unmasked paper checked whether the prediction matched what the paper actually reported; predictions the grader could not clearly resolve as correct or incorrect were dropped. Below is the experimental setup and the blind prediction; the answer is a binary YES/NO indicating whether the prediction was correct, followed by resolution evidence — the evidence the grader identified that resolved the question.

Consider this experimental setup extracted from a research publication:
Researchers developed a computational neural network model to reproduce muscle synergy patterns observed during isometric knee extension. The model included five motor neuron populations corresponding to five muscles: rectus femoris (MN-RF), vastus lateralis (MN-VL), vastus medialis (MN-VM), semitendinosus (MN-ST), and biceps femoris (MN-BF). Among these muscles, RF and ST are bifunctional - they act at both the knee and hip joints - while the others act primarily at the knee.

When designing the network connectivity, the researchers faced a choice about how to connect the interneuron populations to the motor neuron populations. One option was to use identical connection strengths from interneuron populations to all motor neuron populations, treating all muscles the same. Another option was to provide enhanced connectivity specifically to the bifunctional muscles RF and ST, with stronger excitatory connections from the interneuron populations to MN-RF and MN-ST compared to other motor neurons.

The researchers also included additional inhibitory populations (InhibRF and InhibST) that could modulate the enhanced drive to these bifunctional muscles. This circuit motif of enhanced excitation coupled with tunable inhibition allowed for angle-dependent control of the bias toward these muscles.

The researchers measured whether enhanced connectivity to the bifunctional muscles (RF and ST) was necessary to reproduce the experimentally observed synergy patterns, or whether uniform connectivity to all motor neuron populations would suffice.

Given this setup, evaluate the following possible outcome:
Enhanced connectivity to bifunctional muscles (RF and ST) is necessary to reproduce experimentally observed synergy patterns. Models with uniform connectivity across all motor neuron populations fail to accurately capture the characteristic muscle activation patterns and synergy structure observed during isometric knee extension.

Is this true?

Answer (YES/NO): YES